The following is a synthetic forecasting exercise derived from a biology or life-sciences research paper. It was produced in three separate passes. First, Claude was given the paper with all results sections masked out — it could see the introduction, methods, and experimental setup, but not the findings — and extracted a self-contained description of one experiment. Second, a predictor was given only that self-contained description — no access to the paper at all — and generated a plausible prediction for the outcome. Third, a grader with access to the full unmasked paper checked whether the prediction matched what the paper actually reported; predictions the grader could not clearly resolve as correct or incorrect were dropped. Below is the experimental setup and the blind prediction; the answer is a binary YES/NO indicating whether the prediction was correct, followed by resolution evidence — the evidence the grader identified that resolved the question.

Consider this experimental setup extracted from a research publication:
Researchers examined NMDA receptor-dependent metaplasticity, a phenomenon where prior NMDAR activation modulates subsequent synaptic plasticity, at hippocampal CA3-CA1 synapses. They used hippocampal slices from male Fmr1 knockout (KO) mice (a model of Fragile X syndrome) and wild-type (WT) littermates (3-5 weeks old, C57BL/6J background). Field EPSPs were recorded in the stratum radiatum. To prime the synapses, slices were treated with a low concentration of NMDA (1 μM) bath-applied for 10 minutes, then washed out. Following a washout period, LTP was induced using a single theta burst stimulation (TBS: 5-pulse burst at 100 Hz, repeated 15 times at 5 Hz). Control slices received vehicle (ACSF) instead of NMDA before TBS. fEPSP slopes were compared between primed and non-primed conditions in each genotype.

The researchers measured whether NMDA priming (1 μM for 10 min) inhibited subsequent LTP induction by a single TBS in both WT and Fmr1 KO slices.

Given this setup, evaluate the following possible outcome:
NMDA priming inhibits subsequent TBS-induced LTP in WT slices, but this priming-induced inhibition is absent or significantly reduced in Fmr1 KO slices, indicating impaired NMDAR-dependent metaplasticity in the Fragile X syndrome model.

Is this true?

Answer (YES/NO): NO